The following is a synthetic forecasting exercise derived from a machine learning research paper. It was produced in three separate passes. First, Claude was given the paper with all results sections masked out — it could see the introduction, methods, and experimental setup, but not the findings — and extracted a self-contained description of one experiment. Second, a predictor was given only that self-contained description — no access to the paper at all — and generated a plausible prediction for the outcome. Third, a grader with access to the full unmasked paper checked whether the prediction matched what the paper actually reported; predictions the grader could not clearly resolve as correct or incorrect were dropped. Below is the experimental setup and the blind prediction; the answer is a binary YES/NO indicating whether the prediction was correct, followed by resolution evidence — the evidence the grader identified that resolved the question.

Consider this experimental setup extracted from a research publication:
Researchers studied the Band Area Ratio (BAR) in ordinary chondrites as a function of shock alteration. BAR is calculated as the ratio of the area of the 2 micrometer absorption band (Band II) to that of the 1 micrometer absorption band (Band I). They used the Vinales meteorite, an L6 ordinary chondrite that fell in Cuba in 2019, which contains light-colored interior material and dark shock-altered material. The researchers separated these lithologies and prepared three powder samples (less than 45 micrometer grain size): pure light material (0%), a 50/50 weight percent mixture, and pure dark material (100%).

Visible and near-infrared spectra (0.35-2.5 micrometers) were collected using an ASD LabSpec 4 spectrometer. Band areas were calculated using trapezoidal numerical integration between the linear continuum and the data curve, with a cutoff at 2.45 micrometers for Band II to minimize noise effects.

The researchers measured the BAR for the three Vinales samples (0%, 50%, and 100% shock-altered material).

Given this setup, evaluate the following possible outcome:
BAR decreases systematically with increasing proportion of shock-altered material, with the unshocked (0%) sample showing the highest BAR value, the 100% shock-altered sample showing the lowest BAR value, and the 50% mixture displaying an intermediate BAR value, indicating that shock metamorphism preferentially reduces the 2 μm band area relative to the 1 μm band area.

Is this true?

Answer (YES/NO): NO